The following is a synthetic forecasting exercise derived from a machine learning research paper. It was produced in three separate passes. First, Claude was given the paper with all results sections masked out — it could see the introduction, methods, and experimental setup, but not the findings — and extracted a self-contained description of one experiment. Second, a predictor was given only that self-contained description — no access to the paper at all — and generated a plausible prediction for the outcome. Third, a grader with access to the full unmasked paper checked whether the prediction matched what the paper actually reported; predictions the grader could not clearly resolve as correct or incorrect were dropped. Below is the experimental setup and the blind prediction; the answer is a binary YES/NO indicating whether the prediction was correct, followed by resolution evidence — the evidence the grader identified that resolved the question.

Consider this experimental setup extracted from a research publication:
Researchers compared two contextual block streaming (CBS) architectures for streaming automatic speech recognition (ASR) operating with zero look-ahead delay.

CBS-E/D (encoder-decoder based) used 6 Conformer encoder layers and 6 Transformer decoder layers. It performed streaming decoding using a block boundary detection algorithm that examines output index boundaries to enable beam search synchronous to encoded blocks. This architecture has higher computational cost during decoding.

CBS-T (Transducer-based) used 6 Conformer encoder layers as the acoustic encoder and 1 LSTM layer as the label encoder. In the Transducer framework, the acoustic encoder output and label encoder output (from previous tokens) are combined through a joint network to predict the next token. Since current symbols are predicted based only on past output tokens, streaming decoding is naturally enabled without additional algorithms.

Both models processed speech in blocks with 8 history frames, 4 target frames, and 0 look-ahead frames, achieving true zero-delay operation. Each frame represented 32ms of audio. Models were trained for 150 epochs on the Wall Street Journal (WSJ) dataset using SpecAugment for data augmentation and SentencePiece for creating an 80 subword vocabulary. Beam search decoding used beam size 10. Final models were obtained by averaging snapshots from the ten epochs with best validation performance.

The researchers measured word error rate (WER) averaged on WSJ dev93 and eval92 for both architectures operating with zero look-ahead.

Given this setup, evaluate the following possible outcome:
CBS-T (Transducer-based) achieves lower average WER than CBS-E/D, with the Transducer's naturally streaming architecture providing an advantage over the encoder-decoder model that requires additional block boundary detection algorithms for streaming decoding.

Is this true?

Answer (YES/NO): NO